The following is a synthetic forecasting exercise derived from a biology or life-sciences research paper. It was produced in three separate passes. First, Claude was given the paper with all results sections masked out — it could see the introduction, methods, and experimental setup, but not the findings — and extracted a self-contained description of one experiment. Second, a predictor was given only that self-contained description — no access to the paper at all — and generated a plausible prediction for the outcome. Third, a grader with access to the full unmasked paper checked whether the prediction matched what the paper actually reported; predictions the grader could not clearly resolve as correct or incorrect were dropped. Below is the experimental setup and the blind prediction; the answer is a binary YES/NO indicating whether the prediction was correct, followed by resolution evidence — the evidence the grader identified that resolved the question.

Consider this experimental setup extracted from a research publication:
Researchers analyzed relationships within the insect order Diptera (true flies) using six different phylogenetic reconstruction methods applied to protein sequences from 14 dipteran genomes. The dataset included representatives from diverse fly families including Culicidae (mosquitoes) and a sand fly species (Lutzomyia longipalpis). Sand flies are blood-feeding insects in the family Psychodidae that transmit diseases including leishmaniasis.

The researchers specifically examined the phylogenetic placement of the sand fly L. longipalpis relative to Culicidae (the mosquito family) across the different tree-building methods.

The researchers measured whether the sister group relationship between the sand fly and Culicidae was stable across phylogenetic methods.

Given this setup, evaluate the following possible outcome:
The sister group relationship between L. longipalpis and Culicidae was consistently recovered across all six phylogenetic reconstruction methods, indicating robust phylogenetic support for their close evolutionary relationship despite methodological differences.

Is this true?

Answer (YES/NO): NO